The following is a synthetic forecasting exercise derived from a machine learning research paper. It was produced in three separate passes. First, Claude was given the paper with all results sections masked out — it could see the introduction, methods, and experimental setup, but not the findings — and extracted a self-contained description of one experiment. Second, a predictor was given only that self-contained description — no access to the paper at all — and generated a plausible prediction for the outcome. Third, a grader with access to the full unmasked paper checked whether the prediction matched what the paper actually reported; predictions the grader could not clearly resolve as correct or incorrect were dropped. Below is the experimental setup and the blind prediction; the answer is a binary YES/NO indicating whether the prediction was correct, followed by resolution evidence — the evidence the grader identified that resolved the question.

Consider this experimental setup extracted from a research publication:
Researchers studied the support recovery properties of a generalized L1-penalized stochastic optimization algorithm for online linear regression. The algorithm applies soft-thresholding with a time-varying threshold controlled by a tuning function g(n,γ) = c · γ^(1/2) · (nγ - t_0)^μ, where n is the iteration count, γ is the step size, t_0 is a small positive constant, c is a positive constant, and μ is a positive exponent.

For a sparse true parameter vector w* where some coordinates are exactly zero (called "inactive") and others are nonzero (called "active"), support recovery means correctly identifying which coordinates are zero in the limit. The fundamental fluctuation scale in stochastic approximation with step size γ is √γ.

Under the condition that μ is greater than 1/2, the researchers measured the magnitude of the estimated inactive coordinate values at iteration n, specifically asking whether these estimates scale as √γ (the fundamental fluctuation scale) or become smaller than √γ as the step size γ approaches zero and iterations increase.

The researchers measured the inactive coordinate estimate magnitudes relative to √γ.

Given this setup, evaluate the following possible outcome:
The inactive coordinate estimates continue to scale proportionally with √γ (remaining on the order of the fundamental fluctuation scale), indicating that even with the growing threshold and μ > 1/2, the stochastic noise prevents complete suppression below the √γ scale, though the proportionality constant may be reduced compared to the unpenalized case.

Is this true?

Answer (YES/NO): NO